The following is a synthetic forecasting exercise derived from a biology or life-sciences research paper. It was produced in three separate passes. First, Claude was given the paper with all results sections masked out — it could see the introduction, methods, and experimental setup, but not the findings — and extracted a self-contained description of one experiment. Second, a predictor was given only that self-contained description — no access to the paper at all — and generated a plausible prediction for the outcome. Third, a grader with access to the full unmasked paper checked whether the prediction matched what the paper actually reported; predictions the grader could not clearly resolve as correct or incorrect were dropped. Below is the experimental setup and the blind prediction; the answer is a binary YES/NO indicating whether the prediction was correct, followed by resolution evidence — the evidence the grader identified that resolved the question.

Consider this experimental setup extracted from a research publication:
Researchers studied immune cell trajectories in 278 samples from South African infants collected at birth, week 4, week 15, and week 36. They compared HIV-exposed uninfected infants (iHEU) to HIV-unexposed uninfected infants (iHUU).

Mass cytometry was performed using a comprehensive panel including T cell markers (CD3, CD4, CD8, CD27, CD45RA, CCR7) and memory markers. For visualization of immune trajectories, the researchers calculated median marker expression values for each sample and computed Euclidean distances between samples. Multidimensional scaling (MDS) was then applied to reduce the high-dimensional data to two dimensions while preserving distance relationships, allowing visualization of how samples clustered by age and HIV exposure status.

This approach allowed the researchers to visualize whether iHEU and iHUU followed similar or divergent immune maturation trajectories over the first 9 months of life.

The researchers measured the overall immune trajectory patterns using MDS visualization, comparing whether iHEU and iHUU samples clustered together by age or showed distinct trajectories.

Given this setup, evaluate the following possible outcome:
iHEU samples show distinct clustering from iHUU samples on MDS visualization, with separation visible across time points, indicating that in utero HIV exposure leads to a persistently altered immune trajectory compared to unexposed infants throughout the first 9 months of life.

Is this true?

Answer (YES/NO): NO